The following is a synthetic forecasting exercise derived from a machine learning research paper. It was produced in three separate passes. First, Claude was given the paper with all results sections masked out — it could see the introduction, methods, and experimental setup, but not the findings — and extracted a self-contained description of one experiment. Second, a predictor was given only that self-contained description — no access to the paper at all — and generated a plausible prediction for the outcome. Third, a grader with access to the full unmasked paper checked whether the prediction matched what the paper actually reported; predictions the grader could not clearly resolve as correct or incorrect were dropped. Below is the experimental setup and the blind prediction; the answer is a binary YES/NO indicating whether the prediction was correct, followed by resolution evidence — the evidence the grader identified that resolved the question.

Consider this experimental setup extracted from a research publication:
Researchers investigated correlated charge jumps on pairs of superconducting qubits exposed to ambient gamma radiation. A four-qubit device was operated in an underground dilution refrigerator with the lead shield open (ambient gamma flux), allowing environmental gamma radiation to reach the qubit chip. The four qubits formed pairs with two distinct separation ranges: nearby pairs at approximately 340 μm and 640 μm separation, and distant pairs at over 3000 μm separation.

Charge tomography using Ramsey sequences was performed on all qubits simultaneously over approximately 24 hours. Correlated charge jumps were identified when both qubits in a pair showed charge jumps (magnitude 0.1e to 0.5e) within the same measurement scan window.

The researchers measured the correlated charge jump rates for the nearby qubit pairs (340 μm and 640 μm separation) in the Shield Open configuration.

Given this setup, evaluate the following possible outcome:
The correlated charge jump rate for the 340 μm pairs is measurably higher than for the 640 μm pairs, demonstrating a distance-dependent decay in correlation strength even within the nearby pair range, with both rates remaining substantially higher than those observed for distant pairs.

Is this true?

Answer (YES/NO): NO